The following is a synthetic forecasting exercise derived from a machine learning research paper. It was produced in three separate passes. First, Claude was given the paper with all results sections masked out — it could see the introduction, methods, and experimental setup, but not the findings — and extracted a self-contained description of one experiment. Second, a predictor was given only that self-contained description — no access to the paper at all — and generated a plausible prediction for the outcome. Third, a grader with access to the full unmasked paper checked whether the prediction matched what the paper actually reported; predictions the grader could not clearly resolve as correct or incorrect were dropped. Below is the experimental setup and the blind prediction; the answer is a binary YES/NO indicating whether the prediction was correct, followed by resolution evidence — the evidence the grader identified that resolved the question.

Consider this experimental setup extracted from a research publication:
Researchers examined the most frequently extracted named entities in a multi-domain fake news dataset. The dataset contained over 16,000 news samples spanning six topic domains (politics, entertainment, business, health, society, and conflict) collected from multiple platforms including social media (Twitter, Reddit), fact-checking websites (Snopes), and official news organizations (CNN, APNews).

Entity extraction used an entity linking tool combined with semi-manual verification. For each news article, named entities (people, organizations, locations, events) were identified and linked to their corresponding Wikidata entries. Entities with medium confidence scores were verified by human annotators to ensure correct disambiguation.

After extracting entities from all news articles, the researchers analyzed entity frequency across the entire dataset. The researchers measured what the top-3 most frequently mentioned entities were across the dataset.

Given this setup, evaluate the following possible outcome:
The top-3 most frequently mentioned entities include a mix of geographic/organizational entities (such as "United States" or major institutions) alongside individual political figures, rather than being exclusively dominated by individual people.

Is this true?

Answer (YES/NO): YES